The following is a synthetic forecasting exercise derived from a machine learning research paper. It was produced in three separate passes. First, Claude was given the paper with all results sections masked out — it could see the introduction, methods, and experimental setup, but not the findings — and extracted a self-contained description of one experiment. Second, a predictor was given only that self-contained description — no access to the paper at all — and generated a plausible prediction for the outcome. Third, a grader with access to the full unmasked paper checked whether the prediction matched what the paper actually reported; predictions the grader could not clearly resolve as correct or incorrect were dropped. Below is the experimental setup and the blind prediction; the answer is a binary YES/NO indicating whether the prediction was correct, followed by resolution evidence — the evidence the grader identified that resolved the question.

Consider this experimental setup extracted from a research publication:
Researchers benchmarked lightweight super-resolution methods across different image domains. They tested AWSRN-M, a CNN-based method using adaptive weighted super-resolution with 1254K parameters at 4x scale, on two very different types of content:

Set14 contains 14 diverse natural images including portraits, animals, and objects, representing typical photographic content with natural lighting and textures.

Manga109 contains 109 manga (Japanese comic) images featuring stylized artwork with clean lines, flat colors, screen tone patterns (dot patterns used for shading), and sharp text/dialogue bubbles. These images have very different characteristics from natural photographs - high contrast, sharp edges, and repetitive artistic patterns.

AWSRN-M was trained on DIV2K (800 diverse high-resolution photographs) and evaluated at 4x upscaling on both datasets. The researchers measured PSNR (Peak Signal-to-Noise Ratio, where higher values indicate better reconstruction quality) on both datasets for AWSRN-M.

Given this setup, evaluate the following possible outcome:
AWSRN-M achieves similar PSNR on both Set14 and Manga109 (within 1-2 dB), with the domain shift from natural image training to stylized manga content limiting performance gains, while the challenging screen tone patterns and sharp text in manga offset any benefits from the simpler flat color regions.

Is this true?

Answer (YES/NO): YES